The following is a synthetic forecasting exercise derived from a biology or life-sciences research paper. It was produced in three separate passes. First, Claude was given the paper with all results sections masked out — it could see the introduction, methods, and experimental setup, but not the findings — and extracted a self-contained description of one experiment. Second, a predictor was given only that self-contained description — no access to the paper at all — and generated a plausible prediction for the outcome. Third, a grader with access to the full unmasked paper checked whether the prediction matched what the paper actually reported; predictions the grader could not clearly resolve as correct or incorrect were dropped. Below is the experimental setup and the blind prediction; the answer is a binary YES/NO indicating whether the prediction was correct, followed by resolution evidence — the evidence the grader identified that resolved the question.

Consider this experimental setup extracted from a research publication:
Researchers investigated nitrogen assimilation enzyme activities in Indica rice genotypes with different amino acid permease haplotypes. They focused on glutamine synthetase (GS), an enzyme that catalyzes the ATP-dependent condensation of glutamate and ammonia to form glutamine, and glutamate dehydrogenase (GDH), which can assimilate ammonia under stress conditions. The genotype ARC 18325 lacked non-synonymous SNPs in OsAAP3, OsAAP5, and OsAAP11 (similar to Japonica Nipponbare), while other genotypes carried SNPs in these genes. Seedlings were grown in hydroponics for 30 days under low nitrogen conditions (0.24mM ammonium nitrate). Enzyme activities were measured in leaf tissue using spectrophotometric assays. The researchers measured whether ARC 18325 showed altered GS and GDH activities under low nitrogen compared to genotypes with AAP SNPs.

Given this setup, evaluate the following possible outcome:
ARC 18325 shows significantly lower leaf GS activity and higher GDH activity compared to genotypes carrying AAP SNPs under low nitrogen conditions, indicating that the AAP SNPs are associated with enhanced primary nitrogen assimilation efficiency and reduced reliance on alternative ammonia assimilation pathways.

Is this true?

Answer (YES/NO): YES